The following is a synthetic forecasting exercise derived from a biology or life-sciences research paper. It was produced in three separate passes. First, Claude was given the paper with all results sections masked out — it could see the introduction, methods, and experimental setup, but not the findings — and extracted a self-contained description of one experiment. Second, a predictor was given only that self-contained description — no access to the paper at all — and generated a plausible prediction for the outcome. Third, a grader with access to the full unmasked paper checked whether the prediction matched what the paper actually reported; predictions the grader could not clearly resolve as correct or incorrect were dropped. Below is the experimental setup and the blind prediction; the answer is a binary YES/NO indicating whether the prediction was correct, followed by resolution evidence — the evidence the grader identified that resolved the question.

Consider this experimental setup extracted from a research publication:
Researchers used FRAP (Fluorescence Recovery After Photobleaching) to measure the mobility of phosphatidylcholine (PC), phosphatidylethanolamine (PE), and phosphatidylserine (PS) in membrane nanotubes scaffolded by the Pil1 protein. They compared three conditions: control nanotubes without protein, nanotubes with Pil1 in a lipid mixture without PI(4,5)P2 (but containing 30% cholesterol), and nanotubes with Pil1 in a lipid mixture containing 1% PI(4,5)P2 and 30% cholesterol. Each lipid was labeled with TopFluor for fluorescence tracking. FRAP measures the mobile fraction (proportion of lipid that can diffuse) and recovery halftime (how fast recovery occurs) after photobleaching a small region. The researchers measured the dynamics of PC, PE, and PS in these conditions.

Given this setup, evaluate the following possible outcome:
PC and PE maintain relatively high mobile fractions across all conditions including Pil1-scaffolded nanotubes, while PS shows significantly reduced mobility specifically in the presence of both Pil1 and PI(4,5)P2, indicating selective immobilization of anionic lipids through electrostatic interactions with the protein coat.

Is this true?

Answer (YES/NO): NO